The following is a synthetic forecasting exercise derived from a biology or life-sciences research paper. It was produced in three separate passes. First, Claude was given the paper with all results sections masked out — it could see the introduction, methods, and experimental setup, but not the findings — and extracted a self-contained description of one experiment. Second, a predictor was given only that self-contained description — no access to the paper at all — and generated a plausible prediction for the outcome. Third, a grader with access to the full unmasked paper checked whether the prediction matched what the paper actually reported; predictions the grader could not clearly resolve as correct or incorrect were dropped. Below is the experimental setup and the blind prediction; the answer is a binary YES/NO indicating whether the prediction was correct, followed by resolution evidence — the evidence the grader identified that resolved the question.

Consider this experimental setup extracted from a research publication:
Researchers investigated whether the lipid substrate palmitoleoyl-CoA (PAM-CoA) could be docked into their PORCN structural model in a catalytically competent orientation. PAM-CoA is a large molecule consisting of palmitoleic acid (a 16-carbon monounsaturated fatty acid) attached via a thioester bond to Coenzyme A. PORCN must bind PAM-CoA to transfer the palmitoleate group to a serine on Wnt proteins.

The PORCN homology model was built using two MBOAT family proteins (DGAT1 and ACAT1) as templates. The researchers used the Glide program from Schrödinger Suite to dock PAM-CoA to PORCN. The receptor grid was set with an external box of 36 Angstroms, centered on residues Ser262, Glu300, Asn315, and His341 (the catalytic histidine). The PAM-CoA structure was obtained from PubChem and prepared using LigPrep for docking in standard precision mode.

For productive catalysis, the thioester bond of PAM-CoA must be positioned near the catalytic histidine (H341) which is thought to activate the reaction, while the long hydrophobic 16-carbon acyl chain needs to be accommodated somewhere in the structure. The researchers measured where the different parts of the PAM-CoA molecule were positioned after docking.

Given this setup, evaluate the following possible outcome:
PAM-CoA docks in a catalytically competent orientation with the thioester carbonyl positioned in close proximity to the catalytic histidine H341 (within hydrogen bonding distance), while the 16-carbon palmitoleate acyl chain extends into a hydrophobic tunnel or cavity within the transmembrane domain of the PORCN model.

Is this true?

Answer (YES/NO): YES